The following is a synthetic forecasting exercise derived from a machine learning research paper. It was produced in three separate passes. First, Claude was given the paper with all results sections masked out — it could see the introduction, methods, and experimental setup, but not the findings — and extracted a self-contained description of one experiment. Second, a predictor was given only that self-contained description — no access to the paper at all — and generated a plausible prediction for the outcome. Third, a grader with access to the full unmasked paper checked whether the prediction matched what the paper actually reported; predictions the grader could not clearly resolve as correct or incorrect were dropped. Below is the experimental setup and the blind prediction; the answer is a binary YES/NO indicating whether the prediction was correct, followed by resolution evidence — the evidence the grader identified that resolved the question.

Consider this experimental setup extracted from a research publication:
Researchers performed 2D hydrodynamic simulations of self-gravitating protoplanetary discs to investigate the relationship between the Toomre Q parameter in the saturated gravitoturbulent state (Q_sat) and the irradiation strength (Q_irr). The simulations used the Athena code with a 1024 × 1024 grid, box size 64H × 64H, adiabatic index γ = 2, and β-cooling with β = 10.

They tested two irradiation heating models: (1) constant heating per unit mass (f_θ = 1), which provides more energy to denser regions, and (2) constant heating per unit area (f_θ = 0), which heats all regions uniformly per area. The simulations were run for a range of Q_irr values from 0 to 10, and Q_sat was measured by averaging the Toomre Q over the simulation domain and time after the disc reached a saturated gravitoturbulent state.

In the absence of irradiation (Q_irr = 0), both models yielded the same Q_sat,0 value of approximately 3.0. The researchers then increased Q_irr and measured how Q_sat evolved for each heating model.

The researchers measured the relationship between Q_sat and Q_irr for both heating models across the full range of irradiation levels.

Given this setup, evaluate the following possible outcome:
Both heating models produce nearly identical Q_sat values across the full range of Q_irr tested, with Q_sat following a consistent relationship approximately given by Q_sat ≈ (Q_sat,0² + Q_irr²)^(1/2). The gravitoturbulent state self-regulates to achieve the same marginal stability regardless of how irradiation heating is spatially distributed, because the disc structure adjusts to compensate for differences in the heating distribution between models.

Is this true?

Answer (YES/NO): NO